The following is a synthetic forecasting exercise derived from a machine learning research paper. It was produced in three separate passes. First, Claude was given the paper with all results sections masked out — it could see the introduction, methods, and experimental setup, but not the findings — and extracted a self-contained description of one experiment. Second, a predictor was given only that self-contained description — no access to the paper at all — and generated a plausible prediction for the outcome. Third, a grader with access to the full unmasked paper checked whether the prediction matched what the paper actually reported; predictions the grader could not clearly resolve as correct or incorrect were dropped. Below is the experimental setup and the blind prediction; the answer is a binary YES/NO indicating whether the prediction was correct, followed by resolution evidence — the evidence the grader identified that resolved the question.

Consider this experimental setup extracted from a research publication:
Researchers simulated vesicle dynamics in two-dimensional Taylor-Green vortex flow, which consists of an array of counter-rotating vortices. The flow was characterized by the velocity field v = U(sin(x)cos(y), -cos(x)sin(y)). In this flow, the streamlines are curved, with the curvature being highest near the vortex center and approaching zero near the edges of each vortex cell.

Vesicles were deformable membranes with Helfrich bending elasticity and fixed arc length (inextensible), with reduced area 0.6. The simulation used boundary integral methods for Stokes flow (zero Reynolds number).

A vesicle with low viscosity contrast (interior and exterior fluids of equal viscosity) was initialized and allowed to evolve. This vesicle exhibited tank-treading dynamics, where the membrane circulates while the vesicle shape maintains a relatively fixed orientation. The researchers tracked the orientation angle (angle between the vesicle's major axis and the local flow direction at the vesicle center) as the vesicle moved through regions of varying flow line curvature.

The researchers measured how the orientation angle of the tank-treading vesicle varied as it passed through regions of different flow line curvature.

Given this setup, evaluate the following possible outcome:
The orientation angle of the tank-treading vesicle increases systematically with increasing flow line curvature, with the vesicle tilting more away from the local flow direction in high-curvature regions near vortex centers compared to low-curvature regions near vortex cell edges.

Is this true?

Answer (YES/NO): NO